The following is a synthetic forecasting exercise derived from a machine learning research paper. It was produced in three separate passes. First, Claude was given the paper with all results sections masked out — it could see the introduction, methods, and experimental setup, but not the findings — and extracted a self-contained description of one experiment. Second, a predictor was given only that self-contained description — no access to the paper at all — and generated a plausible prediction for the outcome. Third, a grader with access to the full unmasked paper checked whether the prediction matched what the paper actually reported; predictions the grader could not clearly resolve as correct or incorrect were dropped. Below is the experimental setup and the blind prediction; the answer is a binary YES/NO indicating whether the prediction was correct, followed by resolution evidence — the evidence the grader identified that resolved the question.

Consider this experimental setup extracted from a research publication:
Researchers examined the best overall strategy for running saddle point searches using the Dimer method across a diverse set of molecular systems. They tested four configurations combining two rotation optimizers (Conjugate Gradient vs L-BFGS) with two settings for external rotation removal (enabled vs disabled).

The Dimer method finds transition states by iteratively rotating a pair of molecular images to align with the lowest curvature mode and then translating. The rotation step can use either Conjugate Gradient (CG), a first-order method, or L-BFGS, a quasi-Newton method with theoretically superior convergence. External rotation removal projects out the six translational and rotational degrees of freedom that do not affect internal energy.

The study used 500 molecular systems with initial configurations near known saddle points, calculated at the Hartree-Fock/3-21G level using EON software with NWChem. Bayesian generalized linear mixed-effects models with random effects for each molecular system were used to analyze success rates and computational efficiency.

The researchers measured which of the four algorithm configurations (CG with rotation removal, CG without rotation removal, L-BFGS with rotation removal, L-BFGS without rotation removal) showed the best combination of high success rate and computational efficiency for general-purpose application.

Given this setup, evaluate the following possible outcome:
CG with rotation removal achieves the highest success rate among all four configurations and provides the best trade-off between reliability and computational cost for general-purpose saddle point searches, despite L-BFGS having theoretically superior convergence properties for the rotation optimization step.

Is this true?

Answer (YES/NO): NO